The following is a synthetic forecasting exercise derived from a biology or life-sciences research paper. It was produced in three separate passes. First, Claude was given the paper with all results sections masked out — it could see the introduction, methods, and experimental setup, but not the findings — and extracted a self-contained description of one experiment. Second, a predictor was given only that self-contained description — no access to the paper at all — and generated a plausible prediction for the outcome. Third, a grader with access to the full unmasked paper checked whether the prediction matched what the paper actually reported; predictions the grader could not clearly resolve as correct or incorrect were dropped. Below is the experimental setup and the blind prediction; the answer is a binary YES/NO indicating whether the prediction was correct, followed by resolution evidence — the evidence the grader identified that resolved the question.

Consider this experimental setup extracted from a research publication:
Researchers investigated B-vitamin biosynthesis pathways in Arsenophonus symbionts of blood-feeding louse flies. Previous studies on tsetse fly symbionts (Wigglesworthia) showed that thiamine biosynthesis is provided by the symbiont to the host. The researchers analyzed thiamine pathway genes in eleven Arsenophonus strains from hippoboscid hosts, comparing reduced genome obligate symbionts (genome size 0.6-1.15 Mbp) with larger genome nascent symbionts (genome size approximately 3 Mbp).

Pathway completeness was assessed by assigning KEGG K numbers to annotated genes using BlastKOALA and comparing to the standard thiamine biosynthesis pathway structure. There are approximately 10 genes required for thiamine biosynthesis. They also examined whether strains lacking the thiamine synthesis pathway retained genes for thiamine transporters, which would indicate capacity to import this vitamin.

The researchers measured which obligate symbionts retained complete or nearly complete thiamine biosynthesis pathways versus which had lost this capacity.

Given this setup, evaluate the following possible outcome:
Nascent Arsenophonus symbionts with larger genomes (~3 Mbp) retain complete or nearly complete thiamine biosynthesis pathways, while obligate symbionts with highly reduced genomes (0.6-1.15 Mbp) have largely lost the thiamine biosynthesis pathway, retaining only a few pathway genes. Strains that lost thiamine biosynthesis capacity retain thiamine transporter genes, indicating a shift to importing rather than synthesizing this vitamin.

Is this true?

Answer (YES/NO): NO